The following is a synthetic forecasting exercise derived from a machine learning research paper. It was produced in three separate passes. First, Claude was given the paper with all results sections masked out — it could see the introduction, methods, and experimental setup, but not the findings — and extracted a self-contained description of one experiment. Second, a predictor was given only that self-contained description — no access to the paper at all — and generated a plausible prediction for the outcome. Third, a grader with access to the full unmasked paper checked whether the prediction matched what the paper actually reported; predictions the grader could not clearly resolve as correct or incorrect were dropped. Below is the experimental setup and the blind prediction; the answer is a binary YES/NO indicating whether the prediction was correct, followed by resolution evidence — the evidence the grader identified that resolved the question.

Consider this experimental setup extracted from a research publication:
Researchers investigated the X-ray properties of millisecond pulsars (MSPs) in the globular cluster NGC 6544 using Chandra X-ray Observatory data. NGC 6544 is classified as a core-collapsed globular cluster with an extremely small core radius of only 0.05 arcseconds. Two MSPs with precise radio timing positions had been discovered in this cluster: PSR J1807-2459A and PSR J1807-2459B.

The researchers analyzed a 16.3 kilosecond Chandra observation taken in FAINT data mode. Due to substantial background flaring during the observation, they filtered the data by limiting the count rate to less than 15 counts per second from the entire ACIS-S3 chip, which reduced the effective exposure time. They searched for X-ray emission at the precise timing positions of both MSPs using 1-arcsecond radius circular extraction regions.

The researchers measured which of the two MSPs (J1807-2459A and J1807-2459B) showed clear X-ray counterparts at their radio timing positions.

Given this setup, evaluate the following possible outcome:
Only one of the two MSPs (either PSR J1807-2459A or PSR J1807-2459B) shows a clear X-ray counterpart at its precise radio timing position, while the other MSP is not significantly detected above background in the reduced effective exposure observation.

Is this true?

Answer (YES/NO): YES